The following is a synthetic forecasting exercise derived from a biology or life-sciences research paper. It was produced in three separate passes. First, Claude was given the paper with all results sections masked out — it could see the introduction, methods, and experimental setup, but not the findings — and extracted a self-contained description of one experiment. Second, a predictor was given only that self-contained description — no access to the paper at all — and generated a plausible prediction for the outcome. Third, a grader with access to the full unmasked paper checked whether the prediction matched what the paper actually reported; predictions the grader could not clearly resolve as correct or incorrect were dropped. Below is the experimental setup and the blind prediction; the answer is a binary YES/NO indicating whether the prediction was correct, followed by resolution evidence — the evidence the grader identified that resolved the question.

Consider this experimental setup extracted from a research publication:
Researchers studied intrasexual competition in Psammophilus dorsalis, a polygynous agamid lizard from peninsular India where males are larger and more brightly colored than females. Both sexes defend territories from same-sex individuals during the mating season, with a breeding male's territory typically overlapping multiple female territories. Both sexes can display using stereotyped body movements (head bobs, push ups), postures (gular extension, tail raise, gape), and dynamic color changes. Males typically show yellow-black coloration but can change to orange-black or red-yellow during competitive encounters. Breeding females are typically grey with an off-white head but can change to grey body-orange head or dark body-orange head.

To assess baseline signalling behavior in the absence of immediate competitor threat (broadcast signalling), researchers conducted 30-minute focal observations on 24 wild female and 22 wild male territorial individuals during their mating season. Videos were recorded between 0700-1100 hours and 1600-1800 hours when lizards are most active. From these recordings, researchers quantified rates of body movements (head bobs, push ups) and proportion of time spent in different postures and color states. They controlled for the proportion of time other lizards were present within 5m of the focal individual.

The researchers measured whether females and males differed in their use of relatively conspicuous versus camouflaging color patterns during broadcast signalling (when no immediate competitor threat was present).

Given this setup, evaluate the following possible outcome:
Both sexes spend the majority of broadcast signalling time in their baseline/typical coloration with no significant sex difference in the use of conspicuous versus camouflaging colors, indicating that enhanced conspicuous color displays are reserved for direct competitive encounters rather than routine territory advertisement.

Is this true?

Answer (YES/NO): NO